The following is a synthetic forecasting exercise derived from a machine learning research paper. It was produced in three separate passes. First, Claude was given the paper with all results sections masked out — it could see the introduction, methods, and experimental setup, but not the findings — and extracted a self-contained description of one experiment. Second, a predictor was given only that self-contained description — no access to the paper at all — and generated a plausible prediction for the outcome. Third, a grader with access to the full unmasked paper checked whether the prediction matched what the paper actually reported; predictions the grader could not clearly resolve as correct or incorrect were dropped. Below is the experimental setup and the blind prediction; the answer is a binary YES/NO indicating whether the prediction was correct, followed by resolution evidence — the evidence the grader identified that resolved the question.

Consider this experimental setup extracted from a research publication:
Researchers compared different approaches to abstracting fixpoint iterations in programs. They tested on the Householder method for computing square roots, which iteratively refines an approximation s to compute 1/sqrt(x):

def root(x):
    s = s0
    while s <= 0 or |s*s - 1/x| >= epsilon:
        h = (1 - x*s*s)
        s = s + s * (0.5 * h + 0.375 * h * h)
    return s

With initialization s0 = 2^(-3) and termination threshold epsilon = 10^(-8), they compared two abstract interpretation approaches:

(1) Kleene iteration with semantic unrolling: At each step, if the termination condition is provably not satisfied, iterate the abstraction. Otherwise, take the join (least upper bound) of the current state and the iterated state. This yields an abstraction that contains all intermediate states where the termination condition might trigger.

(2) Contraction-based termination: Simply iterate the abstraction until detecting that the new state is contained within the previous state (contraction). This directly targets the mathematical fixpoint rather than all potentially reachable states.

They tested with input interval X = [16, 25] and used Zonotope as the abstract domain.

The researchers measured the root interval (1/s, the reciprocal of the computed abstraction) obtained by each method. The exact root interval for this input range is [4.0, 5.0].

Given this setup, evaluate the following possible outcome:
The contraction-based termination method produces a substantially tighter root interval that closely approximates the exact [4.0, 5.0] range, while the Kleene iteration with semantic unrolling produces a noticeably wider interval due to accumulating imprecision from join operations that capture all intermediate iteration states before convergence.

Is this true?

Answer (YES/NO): YES